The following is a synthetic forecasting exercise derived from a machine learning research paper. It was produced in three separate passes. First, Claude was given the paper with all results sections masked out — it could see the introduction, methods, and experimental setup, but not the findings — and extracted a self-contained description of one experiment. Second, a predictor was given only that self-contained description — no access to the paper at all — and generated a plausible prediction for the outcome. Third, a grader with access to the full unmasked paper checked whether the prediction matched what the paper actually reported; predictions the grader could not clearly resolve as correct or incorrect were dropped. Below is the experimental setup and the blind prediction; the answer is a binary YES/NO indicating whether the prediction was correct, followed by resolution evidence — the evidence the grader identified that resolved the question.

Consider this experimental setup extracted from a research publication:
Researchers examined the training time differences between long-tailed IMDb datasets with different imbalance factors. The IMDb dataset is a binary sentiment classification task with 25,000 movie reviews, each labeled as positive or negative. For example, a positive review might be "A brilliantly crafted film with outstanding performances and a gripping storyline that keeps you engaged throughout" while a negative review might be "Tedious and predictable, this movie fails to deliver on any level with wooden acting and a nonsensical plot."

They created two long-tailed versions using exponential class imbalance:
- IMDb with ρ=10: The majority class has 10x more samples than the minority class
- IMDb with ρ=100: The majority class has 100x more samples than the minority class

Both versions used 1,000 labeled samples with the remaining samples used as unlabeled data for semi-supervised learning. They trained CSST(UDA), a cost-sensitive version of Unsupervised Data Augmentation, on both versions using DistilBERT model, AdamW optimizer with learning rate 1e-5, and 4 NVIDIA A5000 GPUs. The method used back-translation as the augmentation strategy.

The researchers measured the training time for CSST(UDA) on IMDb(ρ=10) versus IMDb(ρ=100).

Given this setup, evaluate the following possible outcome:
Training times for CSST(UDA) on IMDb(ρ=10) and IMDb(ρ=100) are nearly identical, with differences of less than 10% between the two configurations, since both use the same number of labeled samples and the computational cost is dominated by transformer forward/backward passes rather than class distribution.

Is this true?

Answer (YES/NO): NO